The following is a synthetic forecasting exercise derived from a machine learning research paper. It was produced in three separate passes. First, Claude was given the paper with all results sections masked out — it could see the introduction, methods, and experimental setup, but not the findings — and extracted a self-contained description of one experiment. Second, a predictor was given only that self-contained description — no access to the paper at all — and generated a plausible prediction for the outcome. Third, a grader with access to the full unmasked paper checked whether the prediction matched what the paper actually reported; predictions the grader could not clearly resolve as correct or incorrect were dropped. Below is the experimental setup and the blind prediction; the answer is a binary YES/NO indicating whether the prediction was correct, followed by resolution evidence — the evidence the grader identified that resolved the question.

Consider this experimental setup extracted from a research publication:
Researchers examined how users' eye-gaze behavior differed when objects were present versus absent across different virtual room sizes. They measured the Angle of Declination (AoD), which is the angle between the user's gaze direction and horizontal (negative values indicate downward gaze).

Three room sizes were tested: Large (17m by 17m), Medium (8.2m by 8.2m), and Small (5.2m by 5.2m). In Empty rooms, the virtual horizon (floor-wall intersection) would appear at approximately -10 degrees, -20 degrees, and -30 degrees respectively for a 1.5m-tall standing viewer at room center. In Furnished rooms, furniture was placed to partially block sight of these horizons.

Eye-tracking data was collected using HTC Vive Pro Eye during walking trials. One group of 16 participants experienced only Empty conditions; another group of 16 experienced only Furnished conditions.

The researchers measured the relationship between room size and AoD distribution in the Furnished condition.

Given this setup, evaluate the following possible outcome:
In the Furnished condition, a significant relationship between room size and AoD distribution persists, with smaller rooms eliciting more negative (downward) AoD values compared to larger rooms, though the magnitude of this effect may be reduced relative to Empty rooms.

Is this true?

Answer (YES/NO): NO